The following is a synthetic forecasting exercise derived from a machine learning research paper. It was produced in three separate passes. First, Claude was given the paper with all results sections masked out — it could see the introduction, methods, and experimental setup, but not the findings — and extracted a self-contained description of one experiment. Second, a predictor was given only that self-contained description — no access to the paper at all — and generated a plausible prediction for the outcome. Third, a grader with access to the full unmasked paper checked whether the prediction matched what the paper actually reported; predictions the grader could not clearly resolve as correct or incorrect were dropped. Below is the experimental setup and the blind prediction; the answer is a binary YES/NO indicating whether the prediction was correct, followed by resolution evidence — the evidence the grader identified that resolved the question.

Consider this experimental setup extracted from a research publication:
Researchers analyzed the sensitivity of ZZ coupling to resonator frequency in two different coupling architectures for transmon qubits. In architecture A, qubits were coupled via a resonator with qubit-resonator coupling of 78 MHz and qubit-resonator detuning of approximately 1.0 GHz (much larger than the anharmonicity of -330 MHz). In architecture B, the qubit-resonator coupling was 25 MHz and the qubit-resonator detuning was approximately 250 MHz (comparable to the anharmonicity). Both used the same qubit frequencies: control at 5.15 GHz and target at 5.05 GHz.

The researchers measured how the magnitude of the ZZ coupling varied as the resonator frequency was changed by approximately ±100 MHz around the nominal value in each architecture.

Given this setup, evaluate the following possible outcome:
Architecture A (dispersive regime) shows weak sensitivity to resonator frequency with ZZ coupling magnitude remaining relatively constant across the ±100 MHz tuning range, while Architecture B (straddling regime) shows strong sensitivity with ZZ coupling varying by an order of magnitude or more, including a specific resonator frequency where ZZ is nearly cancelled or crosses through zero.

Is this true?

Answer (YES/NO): YES